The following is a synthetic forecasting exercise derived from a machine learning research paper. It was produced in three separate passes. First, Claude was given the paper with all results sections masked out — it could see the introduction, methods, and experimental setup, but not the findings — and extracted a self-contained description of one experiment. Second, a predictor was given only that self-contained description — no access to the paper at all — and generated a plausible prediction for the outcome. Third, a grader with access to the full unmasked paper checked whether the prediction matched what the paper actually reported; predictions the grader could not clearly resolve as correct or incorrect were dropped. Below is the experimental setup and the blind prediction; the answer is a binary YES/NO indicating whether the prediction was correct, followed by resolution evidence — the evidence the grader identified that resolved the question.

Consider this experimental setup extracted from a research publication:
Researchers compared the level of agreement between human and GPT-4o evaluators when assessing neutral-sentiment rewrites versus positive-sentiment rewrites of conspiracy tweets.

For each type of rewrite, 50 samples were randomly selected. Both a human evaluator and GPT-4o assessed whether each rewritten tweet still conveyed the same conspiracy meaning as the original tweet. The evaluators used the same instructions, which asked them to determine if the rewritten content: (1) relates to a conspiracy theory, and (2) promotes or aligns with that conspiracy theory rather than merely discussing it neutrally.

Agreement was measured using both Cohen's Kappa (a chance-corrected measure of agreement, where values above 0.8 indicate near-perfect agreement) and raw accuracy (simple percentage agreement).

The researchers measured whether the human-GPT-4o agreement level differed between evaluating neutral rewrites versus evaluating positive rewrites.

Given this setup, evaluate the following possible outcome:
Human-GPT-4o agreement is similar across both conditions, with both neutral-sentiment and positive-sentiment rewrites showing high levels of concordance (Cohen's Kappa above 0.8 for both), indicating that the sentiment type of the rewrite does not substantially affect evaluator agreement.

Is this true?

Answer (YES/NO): YES